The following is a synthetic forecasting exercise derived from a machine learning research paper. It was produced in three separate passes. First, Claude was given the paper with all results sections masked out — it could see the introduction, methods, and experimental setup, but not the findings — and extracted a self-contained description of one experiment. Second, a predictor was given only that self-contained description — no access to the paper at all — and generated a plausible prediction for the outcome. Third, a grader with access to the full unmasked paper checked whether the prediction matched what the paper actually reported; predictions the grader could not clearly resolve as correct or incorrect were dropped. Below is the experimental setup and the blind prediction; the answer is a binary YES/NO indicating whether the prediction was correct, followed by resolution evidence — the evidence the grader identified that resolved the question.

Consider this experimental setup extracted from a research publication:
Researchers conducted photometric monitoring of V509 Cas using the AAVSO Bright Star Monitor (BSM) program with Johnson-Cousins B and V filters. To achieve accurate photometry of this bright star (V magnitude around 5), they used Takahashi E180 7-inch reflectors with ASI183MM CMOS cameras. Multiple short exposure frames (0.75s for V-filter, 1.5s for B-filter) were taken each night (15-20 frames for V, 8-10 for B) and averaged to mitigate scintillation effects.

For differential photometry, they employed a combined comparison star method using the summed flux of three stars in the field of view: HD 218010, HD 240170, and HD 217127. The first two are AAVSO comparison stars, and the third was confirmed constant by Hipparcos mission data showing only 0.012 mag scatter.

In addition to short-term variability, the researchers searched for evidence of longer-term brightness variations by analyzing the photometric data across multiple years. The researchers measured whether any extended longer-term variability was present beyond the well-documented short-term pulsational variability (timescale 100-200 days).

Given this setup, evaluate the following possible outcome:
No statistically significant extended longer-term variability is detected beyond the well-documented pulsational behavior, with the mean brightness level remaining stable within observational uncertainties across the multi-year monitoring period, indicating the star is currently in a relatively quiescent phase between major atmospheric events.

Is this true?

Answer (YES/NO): NO